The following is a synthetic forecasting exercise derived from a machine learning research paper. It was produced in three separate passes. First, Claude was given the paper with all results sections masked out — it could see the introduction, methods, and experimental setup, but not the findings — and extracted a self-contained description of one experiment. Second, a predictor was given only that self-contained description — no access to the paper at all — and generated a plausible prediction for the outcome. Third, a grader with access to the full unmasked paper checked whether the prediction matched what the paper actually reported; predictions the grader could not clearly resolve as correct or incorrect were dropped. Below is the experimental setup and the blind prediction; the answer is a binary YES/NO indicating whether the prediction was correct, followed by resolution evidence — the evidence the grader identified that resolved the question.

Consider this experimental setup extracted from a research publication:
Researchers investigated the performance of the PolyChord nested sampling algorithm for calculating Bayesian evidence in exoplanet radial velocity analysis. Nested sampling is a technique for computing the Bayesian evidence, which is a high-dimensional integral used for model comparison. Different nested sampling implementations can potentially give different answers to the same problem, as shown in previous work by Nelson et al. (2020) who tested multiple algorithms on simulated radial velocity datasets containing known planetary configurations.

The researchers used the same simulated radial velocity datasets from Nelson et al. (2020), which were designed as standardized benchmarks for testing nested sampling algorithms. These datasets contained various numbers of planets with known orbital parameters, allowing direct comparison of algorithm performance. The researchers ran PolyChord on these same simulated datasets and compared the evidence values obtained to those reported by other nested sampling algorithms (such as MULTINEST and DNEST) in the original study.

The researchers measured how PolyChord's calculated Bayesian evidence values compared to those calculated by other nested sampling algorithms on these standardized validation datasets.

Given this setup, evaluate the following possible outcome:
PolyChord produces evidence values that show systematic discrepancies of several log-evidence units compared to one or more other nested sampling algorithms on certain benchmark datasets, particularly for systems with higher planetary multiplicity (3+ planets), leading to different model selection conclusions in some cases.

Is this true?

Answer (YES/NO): NO